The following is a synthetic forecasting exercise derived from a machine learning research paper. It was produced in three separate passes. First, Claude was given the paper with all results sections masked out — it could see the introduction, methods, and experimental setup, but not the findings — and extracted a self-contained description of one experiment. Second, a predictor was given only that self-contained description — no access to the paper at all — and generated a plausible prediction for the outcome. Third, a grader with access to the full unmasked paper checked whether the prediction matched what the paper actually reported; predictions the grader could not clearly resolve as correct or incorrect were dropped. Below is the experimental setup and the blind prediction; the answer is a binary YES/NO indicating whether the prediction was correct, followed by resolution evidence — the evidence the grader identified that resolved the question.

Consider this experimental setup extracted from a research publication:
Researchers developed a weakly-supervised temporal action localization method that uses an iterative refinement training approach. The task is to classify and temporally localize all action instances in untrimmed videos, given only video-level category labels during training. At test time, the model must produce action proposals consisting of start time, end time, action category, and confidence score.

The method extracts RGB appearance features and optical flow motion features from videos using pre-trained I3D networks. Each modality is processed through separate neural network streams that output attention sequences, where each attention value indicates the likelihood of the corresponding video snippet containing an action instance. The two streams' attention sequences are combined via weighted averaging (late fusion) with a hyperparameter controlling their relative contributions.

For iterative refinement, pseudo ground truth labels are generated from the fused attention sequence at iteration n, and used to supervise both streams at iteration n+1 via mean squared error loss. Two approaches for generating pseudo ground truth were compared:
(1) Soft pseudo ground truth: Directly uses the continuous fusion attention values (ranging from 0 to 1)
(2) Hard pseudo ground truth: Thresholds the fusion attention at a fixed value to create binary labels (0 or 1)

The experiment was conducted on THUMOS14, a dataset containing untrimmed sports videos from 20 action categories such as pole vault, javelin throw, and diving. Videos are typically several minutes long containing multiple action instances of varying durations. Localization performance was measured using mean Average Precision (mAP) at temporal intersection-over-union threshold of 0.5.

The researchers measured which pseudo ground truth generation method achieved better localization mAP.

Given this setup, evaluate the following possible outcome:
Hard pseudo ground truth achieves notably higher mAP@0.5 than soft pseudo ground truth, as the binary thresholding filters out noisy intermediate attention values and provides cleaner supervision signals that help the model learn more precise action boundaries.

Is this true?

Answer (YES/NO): YES